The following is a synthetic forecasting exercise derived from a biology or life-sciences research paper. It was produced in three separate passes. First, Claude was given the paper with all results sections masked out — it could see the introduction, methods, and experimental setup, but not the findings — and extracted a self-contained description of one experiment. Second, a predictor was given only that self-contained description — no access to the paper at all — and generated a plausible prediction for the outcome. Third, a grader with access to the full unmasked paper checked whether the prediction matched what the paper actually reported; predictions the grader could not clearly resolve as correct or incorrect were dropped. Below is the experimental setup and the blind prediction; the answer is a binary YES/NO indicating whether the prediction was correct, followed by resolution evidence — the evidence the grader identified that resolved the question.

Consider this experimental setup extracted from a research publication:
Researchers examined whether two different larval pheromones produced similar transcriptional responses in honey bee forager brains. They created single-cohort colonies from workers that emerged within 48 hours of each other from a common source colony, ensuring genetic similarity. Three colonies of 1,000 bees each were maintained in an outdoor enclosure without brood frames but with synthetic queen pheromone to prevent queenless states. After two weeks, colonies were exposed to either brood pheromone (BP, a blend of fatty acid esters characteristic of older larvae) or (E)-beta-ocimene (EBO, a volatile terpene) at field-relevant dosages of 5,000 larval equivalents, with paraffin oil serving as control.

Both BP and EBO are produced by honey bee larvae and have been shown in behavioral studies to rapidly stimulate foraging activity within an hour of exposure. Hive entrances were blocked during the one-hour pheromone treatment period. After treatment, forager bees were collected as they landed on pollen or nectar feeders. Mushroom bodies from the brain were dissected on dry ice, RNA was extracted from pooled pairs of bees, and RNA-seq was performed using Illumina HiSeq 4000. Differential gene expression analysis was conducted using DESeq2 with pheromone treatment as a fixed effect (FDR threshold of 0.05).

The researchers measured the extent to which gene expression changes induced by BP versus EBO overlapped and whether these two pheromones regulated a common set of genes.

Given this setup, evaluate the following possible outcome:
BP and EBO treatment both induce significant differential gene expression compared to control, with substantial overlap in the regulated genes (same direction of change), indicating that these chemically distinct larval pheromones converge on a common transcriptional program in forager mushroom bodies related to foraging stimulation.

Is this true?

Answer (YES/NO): YES